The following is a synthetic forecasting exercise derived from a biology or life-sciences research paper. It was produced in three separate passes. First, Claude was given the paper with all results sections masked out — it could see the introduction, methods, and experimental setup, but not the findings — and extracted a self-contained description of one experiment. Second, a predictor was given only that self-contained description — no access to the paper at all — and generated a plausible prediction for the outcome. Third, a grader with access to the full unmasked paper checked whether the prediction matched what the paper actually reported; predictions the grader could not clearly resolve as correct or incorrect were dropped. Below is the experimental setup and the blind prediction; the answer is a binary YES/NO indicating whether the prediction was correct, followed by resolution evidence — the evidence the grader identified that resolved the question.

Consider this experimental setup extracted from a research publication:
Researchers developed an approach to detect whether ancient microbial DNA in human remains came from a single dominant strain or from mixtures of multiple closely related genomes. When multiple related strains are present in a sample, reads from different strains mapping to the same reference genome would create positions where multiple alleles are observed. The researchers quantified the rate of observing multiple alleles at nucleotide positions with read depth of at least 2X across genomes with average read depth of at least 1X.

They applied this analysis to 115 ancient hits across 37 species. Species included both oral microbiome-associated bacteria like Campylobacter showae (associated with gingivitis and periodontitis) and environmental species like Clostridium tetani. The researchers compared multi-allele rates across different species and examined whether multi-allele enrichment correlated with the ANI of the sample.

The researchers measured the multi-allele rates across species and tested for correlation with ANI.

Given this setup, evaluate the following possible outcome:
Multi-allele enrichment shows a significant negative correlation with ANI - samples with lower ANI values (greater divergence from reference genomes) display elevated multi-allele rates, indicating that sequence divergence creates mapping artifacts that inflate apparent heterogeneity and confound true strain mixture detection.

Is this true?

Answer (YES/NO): NO